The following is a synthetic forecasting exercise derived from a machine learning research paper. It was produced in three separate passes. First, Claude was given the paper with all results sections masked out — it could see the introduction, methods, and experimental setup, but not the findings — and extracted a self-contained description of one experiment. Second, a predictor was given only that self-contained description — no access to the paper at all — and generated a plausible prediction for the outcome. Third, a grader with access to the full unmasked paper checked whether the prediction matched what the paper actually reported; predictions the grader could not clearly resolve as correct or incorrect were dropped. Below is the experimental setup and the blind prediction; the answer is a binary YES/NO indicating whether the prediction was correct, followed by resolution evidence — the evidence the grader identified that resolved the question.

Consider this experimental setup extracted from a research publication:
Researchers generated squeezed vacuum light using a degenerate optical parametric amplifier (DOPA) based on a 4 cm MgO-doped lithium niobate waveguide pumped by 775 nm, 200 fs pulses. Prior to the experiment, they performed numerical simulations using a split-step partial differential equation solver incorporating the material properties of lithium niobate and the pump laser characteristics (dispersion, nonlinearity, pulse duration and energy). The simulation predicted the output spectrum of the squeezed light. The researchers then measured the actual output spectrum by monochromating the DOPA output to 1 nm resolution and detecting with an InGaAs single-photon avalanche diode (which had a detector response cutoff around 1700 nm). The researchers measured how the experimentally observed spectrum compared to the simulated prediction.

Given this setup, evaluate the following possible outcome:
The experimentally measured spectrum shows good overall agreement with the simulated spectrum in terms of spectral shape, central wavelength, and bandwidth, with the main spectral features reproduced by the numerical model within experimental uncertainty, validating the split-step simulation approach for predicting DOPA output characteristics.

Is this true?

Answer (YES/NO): NO